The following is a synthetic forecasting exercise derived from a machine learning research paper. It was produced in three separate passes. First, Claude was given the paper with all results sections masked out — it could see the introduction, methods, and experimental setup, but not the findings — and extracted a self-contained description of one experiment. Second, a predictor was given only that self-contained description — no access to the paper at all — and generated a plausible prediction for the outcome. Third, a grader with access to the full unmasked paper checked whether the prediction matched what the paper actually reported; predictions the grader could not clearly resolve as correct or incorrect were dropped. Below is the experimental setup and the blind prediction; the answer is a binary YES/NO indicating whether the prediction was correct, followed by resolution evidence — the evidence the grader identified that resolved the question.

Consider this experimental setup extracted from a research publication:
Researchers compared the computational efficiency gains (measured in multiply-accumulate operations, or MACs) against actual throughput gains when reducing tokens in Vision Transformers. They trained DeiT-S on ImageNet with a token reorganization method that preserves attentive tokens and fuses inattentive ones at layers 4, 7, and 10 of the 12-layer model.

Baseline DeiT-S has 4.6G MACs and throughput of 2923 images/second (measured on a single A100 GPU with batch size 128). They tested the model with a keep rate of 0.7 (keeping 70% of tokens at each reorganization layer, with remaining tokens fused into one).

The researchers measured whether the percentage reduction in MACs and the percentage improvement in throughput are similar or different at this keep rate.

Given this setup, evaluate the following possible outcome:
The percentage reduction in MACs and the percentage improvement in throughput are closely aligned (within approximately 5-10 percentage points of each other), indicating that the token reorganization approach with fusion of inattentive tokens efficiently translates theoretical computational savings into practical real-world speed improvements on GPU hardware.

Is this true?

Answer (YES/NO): NO